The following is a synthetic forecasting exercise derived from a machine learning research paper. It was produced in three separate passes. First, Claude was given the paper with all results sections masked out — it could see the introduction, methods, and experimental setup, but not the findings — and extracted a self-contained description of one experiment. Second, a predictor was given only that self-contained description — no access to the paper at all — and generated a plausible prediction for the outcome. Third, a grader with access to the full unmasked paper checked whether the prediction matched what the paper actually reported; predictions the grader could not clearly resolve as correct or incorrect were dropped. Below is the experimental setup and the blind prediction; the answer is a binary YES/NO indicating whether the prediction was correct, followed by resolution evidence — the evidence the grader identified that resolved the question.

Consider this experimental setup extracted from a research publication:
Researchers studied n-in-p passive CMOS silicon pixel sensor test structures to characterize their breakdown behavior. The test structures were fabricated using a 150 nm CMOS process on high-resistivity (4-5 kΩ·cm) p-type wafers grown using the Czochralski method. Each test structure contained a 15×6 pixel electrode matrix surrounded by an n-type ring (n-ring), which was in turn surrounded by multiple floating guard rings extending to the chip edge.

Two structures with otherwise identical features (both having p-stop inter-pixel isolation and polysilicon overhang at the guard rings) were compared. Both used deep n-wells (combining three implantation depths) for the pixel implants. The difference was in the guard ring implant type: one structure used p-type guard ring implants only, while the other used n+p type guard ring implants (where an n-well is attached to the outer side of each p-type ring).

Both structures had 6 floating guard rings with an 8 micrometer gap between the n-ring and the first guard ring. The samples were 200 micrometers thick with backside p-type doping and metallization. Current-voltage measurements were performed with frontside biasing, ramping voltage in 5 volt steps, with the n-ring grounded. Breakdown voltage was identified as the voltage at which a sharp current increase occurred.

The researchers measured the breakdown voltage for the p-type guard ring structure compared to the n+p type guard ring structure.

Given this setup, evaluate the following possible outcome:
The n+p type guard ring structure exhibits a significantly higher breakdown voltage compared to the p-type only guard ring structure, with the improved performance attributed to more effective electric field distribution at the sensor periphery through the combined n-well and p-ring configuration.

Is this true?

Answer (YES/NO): YES